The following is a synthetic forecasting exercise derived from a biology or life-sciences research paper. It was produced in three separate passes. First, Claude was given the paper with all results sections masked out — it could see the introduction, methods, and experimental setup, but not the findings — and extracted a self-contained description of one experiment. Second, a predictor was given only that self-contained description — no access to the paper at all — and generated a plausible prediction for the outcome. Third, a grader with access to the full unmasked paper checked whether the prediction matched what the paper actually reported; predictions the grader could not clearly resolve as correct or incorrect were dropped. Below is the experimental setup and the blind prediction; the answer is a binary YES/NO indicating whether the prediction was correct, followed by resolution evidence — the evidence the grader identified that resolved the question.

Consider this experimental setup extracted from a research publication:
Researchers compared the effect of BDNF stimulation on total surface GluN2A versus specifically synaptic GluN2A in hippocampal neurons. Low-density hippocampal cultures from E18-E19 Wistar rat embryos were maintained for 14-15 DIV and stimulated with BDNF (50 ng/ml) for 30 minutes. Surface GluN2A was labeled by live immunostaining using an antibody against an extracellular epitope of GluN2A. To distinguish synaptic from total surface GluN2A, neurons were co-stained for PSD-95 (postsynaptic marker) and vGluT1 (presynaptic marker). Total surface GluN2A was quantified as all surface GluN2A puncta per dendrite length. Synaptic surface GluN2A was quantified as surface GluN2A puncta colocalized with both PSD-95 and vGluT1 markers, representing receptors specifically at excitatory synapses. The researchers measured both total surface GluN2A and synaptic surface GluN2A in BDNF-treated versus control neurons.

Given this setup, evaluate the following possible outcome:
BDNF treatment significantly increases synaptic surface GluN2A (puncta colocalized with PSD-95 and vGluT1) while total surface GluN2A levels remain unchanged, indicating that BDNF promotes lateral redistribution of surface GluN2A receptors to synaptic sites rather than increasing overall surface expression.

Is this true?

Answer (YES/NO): NO